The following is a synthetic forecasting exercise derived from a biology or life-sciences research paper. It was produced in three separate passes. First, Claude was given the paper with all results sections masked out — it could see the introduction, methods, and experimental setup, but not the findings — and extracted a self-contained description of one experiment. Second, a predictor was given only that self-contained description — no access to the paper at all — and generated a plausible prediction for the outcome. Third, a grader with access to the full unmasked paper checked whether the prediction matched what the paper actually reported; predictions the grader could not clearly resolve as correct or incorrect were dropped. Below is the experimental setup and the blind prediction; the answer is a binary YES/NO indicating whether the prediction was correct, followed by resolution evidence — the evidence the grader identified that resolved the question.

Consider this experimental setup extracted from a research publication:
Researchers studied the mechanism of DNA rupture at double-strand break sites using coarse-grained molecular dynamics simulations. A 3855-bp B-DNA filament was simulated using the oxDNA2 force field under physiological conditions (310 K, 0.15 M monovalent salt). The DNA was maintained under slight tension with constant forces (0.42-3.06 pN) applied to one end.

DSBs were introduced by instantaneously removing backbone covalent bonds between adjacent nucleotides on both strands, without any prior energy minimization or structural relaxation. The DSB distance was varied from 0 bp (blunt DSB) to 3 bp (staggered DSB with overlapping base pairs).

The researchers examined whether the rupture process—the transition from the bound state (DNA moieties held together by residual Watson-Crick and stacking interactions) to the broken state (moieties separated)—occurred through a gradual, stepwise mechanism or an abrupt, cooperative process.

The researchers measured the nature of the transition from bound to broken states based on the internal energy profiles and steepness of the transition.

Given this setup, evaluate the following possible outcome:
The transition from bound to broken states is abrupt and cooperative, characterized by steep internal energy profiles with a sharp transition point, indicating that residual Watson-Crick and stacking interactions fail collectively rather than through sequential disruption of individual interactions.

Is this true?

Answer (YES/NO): YES